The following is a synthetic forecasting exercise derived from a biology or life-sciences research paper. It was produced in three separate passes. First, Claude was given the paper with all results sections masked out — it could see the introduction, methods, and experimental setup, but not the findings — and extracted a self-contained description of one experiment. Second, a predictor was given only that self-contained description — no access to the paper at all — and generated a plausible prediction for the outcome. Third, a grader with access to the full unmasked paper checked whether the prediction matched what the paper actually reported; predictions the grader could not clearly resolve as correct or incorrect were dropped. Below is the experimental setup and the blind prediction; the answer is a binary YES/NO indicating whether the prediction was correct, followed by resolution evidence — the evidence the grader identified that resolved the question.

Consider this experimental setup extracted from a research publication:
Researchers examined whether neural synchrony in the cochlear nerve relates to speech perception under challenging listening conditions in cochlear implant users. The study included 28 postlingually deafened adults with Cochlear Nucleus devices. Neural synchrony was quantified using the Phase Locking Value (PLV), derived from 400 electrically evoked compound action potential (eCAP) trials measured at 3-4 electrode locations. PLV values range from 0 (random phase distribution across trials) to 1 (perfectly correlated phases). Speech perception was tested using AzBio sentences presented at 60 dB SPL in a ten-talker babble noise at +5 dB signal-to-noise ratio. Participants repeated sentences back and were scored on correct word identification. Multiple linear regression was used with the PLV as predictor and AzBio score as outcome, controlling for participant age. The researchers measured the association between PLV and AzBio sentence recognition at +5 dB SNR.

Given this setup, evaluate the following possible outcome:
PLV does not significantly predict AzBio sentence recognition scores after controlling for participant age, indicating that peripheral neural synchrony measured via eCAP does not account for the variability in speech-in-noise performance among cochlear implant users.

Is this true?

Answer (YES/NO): NO